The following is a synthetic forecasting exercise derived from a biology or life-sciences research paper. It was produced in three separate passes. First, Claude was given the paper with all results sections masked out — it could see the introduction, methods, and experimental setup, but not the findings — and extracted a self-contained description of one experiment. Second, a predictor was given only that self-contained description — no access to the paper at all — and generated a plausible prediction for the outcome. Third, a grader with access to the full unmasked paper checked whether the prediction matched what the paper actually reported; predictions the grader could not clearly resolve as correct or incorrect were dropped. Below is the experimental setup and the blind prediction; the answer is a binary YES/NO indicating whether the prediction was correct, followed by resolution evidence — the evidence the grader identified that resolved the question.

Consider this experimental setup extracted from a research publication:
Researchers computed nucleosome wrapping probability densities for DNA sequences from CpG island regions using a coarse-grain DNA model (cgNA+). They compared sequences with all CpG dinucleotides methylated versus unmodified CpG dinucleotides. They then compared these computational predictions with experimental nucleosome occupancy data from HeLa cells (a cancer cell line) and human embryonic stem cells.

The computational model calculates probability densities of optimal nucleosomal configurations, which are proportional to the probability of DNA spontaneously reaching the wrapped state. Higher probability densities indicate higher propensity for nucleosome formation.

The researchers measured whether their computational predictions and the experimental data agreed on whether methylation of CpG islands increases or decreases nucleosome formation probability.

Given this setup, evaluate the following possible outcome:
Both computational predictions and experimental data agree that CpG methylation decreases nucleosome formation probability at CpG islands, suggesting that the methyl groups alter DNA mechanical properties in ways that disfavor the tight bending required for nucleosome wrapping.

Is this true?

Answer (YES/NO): NO